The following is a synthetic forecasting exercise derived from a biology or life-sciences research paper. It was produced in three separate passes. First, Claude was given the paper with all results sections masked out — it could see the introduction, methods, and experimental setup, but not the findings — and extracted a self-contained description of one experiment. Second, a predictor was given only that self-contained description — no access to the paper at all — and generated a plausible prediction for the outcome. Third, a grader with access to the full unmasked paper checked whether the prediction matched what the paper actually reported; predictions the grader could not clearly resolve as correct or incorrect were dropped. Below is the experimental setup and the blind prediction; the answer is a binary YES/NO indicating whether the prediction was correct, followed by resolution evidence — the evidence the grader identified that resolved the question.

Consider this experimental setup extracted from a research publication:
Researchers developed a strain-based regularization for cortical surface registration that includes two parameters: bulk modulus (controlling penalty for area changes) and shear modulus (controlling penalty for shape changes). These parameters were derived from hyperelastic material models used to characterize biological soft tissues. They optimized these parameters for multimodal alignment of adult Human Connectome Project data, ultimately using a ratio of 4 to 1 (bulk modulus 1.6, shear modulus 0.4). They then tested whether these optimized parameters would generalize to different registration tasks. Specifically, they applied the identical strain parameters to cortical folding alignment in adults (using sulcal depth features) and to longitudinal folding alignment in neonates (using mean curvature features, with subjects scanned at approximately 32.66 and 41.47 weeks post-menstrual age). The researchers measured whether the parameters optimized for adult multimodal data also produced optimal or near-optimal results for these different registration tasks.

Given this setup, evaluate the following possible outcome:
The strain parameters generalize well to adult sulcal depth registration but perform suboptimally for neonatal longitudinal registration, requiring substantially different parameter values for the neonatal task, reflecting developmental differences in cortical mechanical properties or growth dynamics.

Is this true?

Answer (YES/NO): NO